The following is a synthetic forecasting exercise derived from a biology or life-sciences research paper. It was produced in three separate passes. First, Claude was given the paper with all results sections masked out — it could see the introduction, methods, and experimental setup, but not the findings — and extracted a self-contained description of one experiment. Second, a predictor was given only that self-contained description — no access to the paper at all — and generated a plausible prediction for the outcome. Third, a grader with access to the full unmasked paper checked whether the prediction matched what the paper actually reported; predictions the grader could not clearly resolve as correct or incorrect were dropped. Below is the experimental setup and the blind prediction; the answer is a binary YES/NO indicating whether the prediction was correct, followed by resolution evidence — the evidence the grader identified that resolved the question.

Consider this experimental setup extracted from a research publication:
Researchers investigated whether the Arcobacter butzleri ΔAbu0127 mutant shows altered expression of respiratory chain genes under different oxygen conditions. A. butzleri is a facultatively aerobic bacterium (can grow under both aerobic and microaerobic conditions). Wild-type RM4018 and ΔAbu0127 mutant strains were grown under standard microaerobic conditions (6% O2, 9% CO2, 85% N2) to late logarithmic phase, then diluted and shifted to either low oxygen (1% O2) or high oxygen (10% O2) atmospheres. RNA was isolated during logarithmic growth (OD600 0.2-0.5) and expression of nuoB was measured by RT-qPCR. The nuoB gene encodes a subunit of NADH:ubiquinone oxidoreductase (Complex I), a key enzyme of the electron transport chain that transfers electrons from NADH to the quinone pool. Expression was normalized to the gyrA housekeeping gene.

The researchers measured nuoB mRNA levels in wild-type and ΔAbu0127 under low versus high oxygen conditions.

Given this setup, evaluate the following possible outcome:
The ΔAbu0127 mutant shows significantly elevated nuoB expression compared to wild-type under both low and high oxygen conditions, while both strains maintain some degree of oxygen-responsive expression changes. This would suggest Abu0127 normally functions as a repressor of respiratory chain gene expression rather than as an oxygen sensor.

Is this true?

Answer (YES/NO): NO